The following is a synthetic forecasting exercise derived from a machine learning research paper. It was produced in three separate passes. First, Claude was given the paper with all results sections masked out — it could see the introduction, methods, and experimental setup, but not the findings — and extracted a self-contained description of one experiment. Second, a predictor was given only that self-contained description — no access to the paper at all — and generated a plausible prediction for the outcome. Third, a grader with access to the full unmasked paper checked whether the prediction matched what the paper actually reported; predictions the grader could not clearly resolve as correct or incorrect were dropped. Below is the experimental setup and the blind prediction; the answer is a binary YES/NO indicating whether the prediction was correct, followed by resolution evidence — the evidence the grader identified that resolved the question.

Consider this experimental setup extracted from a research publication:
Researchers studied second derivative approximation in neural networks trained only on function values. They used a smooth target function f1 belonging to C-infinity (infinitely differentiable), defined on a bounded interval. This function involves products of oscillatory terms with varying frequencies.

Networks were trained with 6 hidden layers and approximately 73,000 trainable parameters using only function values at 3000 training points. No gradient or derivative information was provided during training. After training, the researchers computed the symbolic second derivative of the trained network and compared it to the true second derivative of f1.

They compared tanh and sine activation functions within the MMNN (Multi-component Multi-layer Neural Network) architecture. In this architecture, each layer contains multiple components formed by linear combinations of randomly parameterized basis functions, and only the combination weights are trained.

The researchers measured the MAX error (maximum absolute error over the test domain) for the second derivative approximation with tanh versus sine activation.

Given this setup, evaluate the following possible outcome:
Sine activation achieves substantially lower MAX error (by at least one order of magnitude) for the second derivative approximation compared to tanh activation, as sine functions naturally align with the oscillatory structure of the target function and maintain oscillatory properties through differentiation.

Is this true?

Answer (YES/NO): YES